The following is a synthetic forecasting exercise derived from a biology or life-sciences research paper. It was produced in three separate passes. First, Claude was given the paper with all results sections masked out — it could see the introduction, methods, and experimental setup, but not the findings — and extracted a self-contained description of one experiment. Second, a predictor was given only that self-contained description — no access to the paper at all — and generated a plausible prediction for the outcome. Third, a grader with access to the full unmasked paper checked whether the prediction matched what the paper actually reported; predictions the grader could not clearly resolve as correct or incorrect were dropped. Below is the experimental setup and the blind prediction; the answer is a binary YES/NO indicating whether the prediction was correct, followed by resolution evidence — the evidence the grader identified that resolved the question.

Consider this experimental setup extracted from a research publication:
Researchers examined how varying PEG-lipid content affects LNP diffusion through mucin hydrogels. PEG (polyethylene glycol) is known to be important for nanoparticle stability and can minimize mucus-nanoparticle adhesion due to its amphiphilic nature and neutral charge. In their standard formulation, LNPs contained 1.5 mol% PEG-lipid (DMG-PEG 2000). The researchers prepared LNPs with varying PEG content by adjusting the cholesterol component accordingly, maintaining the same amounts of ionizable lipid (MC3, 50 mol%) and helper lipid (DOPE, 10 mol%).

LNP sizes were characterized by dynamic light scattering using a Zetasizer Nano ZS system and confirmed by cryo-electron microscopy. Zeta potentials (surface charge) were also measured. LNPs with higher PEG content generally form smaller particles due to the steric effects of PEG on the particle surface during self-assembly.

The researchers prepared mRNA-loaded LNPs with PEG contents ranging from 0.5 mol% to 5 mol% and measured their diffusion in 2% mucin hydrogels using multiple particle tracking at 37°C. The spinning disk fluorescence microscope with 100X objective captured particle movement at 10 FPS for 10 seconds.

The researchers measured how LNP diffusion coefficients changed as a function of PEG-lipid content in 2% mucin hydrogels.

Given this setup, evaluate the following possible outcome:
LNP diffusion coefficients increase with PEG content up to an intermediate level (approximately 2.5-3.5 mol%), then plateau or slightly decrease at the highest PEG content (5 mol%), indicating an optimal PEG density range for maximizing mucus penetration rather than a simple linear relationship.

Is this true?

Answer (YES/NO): NO